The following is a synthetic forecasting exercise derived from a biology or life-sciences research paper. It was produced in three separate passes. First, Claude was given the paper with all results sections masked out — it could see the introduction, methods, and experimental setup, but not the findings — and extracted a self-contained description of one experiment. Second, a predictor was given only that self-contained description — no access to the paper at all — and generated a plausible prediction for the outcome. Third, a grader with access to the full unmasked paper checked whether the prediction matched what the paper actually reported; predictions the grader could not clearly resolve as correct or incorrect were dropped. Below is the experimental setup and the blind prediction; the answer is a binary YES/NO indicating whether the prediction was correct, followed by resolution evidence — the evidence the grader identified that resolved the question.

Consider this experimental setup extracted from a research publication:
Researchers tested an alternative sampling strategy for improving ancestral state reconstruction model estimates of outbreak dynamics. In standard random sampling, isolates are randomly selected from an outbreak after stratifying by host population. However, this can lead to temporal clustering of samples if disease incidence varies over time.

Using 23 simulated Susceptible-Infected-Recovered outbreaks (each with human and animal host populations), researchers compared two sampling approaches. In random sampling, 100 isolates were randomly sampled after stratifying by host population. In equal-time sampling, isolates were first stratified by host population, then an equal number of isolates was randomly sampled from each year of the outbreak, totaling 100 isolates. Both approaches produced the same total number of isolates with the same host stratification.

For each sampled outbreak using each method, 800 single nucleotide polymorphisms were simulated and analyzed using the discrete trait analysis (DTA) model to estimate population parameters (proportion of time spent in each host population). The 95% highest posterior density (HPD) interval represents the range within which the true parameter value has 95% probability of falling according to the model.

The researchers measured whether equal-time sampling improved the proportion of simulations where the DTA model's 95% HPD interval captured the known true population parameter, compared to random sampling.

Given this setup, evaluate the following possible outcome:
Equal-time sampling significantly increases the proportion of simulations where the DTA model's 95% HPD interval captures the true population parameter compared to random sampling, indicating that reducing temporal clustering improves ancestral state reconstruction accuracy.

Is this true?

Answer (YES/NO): NO